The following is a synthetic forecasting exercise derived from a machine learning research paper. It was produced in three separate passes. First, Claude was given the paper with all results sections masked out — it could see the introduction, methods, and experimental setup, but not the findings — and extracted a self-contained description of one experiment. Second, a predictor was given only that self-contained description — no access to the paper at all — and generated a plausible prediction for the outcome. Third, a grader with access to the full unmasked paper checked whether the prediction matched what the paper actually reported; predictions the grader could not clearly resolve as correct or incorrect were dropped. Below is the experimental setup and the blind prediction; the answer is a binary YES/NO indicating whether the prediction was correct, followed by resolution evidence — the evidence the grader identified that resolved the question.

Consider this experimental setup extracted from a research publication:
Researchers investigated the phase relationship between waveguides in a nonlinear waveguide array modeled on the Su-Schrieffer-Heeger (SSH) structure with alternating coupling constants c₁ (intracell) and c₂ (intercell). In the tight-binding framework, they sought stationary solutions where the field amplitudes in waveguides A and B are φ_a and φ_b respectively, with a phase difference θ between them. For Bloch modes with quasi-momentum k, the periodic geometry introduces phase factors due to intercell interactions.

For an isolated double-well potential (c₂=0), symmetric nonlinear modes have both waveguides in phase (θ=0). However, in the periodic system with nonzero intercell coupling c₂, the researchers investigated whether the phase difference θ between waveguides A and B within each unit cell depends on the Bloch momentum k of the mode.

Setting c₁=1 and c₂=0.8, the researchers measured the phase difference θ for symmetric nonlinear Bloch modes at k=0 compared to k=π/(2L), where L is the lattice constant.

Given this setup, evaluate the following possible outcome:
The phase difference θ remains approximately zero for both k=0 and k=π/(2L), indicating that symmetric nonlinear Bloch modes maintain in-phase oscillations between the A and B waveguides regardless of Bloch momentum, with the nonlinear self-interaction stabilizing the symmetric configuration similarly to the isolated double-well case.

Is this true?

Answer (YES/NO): NO